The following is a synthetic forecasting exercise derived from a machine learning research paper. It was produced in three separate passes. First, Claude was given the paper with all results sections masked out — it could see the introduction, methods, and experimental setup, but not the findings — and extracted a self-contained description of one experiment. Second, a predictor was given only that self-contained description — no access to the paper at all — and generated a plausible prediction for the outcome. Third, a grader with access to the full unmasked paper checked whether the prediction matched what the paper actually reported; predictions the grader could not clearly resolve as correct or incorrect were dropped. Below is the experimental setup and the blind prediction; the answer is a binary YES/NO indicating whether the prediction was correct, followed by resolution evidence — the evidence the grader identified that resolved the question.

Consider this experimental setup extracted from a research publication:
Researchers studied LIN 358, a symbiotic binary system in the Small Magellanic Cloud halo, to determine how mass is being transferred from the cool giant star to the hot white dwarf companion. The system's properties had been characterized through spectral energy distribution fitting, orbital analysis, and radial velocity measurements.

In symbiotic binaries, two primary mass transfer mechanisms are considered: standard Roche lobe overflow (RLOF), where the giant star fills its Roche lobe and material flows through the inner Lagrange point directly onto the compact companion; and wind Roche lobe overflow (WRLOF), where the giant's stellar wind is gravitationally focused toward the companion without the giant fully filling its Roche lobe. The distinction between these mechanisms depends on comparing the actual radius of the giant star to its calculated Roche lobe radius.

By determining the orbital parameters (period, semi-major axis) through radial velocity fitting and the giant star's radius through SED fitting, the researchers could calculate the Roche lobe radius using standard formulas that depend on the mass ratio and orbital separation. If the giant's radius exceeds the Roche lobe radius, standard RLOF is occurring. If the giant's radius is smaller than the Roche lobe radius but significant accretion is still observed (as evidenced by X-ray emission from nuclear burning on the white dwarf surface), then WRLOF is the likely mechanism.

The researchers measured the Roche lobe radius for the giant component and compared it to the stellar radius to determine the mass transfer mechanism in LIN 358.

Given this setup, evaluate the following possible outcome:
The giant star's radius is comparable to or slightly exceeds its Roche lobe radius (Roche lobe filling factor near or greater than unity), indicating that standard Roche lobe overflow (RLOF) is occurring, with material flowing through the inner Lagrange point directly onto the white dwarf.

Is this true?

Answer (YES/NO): NO